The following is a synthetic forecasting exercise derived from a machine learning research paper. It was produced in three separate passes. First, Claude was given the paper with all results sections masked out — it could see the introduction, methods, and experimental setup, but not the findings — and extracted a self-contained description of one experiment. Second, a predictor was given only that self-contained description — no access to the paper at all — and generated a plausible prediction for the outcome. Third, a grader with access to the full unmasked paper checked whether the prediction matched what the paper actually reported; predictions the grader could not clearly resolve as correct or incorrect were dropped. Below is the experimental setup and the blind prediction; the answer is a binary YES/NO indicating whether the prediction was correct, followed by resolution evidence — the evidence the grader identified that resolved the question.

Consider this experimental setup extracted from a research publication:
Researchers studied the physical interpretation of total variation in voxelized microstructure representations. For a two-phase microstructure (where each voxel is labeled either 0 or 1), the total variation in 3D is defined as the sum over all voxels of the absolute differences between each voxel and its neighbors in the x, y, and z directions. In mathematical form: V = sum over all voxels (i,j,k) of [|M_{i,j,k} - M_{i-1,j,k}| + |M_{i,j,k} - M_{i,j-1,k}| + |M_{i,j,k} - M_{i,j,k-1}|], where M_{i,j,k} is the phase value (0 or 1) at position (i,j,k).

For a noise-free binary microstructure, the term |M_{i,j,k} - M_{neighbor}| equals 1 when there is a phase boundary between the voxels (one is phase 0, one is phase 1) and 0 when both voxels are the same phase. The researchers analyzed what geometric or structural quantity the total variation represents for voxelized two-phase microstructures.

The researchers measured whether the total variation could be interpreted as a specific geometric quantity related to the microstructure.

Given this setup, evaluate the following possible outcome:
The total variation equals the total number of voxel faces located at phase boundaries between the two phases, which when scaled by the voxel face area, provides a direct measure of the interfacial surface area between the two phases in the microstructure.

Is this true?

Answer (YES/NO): YES